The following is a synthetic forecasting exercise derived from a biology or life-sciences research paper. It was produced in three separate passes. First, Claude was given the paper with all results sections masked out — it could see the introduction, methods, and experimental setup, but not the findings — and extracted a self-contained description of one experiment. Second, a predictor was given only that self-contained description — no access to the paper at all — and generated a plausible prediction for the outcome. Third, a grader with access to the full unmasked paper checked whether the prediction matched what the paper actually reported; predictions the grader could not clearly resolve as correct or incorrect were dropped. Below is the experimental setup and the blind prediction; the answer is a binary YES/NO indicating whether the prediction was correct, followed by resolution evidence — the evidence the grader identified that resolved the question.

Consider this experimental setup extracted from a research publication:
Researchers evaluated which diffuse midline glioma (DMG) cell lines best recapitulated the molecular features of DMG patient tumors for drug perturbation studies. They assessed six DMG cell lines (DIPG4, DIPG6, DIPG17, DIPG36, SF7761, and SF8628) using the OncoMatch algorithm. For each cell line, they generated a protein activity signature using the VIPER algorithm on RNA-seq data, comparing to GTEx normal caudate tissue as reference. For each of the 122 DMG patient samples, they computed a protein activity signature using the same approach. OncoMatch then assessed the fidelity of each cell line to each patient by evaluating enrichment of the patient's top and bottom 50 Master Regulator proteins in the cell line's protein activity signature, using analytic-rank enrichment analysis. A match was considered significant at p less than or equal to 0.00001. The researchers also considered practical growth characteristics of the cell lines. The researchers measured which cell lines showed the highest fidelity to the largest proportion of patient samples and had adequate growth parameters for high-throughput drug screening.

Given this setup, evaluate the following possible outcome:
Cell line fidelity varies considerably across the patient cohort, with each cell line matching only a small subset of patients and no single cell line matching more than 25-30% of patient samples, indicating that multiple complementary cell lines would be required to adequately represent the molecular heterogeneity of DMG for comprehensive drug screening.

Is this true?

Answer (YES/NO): NO